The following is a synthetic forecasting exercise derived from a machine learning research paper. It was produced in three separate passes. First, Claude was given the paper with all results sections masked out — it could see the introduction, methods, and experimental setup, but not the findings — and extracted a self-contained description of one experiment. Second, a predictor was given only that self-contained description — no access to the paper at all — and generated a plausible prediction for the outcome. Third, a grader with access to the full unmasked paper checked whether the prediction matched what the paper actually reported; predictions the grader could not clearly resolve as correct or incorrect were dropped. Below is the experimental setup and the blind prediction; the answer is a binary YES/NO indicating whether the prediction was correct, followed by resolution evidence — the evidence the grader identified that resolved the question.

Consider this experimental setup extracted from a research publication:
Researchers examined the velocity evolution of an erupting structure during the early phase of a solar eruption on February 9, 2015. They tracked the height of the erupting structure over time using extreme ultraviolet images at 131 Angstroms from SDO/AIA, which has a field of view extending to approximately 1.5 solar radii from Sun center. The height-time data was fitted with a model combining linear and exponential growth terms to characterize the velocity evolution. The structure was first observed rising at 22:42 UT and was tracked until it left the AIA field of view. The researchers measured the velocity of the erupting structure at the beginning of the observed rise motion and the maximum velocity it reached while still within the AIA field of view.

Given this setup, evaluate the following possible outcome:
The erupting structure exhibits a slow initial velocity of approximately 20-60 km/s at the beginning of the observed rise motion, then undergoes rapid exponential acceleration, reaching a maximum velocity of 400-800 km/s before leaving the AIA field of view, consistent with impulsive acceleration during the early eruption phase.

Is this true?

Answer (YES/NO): YES